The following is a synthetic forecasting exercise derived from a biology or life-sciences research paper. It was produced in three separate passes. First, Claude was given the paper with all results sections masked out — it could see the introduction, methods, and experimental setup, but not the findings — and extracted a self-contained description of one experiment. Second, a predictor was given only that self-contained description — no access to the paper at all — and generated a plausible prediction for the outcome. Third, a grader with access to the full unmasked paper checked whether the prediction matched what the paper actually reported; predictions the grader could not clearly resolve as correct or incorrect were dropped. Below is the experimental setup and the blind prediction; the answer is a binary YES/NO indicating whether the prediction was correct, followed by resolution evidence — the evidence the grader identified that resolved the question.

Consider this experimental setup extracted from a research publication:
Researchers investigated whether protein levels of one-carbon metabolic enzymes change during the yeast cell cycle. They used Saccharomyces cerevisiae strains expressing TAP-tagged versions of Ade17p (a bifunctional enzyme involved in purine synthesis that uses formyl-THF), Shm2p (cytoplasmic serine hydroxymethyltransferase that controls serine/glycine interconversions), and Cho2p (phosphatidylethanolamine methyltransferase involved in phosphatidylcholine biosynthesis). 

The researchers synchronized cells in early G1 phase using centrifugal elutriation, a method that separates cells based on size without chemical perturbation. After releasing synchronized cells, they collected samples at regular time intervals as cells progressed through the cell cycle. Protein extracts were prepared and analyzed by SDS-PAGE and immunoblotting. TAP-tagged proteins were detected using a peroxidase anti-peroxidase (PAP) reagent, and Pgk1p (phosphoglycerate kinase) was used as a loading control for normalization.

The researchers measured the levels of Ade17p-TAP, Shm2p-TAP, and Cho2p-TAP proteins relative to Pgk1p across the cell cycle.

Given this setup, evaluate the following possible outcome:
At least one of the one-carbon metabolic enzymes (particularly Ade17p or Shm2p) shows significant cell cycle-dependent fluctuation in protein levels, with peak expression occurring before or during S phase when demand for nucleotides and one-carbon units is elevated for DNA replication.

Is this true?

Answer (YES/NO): NO